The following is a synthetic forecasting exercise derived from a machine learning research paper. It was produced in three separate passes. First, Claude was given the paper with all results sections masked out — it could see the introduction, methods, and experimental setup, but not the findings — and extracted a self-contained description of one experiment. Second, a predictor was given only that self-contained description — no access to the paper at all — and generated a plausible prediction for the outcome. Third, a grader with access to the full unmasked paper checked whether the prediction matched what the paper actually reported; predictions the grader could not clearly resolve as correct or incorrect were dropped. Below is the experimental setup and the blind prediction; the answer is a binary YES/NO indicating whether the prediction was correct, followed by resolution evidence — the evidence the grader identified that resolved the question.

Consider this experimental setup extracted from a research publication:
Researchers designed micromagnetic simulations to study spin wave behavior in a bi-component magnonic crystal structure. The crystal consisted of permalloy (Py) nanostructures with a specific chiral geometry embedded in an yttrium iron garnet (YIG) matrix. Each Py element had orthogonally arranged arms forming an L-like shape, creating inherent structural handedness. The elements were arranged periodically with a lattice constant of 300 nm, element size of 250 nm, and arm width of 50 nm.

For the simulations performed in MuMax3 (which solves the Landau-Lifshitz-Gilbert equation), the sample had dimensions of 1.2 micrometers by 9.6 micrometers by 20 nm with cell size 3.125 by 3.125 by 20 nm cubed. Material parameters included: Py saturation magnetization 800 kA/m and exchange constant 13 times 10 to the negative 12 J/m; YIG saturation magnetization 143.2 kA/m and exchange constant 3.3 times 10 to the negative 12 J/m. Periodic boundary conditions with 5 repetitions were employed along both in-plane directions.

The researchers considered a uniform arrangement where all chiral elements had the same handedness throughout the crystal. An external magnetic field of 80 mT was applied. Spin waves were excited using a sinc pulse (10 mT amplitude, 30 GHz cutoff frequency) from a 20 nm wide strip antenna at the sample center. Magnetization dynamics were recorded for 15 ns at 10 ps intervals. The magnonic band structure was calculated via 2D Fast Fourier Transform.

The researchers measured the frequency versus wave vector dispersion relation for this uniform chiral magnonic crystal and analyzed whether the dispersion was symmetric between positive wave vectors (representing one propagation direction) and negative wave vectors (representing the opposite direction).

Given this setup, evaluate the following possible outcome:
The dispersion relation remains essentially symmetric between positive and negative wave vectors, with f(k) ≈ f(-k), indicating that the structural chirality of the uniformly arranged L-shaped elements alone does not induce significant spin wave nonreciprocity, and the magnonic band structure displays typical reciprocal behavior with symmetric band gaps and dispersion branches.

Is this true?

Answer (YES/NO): YES